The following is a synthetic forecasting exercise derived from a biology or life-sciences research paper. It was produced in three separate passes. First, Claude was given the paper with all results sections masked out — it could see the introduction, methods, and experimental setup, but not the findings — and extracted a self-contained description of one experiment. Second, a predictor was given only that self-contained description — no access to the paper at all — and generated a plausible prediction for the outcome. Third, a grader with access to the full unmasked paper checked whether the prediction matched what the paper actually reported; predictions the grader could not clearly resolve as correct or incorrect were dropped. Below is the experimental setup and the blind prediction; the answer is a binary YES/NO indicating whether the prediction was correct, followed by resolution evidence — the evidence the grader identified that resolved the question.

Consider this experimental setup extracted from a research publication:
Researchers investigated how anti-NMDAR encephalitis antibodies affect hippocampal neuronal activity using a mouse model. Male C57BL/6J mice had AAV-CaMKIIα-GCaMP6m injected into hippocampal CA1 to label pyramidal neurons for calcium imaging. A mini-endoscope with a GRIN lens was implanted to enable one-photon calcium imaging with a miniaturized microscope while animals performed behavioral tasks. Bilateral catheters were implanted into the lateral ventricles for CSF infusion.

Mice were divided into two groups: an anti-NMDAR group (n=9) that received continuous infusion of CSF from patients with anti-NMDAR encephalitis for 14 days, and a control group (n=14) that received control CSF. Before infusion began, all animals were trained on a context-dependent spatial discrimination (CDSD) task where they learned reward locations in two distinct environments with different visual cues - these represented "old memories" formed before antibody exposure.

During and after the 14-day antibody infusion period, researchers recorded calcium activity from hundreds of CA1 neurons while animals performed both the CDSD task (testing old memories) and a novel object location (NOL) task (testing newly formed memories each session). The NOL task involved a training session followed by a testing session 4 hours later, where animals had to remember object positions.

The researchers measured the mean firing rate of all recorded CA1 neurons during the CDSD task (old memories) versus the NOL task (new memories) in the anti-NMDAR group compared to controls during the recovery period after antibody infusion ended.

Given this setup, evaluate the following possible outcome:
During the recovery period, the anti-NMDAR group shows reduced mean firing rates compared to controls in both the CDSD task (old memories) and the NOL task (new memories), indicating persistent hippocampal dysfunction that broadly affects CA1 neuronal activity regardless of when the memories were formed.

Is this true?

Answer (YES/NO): NO